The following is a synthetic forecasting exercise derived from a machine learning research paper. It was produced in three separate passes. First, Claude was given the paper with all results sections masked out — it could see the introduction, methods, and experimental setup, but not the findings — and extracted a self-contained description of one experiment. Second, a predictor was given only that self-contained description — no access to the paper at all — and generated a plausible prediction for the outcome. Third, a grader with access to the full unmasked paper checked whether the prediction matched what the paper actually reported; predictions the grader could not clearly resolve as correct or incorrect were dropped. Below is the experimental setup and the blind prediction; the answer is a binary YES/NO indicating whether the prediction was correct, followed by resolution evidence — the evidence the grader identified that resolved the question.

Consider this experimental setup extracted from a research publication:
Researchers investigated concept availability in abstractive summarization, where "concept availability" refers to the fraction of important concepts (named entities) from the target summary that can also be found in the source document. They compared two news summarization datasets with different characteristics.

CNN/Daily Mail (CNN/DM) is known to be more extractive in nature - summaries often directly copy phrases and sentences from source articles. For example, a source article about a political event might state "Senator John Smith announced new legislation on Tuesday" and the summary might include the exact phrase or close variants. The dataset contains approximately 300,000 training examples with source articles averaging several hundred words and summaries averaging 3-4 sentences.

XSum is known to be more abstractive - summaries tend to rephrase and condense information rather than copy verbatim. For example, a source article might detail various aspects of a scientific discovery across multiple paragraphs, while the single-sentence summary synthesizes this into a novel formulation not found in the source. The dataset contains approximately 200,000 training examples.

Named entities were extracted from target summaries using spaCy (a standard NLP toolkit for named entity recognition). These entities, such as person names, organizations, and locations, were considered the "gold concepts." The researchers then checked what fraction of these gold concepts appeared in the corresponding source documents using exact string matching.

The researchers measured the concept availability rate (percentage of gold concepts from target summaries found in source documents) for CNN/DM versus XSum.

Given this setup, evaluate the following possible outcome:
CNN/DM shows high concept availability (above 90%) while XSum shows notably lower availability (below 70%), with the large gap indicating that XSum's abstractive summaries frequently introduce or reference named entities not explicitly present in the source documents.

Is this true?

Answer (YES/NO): NO